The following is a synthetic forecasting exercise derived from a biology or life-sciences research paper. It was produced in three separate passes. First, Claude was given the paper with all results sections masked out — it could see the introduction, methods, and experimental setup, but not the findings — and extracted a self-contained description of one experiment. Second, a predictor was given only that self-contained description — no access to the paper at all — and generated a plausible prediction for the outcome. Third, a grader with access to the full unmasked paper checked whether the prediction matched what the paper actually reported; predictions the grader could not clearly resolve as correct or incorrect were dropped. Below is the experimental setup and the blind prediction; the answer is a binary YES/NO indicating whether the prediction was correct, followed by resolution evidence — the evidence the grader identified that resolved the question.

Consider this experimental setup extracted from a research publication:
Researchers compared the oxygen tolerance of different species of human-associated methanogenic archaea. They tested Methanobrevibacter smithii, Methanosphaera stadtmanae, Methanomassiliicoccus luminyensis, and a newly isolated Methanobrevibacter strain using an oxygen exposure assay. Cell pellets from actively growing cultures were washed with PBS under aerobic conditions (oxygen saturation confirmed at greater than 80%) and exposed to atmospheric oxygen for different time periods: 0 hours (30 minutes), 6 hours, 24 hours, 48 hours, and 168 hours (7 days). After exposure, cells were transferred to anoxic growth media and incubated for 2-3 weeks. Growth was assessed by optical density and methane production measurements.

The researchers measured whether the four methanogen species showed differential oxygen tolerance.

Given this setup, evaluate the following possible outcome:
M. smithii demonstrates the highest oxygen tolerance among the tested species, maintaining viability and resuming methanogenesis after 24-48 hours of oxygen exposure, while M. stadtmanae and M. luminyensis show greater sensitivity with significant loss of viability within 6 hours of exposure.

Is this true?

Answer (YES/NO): NO